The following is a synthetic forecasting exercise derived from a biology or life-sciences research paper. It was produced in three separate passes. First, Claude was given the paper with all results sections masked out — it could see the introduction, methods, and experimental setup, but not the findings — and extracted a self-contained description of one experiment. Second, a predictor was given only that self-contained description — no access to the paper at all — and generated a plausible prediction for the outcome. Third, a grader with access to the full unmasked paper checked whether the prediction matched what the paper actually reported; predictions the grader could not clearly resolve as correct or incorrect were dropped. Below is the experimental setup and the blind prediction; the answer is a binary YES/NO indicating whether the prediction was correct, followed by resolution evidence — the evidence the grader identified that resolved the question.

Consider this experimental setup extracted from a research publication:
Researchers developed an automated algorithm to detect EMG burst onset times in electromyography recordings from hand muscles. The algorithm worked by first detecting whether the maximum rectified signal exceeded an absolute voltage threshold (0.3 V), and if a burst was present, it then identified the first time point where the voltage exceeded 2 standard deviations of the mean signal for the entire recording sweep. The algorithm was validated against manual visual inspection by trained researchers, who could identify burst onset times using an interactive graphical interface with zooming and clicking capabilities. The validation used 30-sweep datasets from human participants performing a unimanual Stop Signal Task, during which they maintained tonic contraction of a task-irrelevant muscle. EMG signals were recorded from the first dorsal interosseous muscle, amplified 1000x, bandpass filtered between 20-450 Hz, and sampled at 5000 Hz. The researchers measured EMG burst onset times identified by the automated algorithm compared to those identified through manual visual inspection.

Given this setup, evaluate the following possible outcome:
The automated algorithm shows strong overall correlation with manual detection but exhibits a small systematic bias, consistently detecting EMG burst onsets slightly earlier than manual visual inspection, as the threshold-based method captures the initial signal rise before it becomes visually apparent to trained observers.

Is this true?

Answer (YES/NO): NO